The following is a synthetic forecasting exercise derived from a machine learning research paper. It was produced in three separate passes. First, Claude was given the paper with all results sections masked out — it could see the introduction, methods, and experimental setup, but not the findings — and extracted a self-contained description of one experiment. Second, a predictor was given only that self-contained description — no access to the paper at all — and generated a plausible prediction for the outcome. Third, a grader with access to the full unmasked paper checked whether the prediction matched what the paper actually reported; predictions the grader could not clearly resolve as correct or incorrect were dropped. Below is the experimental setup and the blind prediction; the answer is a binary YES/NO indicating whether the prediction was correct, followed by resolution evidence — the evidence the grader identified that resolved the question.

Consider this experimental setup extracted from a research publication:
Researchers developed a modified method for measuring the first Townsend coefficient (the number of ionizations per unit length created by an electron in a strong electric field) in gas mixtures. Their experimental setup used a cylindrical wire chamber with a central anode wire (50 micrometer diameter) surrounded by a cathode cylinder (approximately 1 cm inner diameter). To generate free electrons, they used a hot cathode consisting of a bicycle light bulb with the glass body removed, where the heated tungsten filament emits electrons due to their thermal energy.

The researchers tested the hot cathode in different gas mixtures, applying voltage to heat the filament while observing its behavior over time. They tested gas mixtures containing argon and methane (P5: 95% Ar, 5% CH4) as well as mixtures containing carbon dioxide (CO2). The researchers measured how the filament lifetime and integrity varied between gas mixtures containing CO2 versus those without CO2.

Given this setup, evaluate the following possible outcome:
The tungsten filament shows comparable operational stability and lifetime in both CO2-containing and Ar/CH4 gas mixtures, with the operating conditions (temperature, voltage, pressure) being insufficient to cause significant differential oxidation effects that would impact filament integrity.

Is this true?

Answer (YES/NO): NO